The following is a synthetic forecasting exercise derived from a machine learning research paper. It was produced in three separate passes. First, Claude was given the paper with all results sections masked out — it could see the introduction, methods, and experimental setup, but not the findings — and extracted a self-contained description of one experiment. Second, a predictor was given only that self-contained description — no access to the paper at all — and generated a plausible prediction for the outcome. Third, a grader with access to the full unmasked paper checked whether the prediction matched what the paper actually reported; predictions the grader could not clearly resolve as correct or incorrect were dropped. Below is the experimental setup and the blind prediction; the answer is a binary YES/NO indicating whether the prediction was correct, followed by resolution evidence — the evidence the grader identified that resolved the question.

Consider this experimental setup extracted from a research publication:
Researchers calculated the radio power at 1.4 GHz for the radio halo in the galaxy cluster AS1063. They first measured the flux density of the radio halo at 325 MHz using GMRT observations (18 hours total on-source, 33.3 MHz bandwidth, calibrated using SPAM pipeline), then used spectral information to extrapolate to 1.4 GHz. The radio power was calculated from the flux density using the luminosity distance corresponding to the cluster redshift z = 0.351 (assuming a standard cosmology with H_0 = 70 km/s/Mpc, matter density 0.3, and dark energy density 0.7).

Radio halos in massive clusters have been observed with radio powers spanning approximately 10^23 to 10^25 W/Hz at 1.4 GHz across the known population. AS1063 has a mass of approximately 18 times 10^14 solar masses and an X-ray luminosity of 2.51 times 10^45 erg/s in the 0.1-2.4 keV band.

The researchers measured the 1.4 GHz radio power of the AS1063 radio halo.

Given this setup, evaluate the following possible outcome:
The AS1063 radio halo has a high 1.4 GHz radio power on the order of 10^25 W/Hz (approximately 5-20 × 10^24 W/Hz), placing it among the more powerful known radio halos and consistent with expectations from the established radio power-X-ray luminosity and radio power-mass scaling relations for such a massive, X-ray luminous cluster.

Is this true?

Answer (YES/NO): NO